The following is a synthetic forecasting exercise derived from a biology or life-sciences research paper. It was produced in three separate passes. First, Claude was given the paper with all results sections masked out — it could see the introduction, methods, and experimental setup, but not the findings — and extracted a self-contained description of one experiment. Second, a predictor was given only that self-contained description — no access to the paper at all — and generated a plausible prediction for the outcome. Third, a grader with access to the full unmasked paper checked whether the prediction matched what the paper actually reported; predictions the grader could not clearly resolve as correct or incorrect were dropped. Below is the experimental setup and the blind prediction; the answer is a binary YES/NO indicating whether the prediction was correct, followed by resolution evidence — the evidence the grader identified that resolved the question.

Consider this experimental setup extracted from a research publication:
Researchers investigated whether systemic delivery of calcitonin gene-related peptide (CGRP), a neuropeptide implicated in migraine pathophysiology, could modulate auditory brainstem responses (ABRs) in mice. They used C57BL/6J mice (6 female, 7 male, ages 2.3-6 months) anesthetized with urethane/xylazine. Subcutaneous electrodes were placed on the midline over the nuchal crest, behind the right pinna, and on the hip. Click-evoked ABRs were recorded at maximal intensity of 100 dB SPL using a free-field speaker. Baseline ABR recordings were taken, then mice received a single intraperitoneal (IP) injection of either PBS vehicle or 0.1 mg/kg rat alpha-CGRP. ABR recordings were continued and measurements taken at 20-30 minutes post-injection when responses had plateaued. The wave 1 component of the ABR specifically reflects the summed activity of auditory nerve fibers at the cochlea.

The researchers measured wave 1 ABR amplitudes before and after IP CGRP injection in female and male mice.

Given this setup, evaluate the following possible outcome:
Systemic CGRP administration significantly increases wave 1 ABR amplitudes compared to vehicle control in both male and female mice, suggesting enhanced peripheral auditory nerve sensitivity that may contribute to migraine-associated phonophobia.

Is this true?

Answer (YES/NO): NO